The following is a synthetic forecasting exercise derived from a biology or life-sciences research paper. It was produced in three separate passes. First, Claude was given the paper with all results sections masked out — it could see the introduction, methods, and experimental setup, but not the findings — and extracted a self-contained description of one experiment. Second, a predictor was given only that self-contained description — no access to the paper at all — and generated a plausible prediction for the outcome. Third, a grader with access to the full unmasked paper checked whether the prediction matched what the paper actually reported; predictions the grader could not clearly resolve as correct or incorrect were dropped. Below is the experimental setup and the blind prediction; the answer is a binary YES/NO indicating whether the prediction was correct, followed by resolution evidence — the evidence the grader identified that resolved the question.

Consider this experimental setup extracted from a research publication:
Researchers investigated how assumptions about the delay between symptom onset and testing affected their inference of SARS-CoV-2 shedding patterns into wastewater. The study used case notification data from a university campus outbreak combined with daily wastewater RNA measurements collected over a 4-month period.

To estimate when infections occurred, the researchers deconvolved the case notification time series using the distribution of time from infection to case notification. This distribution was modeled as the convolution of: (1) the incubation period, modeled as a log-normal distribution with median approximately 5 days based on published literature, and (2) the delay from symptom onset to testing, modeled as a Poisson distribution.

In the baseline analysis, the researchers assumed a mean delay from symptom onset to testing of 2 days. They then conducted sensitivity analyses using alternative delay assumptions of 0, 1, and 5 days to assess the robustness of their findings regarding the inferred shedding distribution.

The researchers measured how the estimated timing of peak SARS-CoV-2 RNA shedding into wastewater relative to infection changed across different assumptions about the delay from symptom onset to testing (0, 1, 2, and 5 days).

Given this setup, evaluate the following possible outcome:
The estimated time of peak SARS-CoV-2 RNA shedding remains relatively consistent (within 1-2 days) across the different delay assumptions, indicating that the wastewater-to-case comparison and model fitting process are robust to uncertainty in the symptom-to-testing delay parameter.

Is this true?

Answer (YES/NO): NO